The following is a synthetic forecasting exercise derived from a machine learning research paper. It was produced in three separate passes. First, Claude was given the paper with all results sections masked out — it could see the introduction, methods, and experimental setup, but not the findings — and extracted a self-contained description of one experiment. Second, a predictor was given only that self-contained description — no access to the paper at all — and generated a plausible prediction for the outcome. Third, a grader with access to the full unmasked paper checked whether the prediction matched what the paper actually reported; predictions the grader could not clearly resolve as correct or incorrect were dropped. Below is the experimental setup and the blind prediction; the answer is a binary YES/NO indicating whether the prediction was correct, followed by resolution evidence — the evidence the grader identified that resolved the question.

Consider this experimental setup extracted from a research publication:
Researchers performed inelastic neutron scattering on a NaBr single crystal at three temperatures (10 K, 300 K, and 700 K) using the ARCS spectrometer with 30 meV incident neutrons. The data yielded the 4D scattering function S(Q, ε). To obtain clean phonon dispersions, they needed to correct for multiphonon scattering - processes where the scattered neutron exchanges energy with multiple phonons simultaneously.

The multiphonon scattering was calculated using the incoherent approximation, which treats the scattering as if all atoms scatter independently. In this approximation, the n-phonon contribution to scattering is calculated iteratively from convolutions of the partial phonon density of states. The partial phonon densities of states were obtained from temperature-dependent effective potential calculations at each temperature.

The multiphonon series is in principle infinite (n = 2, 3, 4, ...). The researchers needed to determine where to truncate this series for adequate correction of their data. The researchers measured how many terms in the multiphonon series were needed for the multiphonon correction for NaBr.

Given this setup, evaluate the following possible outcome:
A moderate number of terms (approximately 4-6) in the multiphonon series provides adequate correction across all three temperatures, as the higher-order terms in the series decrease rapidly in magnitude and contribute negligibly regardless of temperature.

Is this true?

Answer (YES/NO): NO